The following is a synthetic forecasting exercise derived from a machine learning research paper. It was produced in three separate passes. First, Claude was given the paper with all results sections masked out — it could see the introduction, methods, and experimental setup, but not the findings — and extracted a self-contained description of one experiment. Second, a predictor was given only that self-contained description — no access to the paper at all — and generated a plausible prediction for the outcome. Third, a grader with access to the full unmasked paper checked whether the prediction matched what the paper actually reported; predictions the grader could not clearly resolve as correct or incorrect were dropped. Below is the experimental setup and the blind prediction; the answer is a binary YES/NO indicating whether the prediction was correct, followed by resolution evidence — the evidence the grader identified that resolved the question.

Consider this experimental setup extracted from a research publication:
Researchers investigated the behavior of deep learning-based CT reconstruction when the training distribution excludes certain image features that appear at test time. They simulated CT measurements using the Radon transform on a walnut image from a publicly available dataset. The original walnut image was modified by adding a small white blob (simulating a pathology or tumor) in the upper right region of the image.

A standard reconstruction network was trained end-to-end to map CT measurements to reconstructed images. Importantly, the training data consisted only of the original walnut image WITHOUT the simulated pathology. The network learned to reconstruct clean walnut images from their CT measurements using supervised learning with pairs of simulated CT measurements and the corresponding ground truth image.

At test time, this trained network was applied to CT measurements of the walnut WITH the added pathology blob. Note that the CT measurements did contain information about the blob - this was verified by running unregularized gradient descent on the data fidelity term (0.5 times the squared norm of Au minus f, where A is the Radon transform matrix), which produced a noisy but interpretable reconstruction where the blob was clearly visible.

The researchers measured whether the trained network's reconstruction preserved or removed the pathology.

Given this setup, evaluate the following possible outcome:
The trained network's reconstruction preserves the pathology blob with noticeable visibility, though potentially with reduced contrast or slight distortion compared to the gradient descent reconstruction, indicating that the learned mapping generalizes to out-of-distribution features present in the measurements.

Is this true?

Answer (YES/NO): NO